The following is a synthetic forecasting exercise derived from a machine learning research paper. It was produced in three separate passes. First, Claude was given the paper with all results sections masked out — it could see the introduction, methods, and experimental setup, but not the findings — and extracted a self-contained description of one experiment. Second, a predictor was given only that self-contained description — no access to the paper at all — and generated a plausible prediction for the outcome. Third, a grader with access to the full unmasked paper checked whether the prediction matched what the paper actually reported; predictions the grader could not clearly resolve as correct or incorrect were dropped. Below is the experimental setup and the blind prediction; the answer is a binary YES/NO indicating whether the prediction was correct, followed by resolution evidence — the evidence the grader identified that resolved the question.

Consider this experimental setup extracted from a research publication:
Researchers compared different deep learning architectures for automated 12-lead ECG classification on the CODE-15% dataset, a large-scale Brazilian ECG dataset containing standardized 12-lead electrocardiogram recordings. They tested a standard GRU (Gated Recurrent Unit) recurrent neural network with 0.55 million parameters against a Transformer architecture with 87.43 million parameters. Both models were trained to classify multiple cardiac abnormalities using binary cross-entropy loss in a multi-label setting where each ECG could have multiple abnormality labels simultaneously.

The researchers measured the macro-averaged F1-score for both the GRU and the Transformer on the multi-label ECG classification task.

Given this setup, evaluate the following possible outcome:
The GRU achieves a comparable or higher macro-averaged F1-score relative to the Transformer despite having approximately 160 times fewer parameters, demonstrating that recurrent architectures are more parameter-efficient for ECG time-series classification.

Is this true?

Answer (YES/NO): NO